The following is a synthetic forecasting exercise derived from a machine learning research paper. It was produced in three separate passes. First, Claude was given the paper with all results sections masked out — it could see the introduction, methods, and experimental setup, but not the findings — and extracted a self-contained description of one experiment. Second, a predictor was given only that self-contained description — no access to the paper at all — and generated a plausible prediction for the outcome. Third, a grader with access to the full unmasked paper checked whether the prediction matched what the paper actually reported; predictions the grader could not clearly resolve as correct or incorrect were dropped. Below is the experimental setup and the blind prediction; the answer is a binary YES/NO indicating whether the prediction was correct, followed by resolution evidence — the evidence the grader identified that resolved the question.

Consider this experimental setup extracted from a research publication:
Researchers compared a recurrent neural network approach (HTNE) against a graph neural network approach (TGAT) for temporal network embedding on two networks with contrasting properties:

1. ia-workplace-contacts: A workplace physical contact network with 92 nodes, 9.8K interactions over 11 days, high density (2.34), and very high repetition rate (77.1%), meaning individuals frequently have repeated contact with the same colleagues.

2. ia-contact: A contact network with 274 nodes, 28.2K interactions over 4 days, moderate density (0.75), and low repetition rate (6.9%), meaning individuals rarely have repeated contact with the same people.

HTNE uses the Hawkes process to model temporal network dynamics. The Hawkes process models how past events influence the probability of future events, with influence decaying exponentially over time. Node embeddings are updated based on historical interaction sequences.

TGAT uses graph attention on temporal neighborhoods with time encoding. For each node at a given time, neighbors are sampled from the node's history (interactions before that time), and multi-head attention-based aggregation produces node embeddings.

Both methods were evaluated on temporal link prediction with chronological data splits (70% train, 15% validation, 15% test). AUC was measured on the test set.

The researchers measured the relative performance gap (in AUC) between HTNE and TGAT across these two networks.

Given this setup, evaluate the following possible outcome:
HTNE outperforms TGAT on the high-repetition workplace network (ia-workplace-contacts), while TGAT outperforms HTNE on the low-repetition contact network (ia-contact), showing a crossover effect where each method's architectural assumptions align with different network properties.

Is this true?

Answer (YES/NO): NO